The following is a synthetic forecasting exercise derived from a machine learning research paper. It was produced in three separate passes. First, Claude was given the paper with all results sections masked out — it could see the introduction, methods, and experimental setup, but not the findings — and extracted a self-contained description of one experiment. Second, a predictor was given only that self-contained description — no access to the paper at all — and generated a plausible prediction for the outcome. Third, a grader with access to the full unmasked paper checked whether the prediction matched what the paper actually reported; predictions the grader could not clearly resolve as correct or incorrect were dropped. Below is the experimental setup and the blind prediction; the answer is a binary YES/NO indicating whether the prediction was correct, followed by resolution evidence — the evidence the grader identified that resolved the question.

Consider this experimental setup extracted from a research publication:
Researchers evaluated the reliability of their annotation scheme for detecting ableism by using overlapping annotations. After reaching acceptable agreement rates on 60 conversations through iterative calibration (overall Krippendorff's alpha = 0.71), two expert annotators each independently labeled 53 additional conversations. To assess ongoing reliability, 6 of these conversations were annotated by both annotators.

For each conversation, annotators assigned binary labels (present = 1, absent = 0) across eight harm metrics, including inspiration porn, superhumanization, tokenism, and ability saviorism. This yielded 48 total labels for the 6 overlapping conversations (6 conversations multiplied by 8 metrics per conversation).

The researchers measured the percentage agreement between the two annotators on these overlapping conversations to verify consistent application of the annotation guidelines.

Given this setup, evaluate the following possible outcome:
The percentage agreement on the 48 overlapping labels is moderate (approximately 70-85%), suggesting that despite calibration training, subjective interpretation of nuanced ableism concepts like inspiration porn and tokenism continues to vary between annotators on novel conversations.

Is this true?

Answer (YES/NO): NO